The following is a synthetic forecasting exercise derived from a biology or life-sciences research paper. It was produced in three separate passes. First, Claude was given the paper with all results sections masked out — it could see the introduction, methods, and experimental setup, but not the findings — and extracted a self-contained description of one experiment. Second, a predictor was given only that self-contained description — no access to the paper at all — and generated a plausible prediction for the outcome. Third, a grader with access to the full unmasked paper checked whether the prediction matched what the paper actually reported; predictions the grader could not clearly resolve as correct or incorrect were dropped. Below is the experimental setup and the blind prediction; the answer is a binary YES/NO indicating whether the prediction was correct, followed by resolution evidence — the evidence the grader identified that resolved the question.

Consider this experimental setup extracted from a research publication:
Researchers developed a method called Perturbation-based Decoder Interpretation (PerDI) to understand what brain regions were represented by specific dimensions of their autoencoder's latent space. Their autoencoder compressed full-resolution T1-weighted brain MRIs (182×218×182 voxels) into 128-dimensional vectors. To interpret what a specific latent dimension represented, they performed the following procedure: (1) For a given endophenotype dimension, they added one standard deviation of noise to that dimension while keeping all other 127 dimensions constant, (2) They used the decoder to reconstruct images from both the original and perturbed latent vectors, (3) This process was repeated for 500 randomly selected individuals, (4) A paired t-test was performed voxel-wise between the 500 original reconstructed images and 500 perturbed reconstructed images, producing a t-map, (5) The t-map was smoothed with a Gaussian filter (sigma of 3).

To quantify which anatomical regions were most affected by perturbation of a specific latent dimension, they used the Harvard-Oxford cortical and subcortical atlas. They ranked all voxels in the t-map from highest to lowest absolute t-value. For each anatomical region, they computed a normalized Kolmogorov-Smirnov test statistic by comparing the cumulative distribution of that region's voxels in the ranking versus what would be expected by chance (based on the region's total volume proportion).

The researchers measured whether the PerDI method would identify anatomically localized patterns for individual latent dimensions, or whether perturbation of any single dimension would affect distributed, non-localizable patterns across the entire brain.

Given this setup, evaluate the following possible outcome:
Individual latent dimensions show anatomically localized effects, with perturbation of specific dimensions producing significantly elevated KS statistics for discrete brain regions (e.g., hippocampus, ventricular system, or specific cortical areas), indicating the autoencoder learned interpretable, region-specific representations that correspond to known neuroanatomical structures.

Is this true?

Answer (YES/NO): YES